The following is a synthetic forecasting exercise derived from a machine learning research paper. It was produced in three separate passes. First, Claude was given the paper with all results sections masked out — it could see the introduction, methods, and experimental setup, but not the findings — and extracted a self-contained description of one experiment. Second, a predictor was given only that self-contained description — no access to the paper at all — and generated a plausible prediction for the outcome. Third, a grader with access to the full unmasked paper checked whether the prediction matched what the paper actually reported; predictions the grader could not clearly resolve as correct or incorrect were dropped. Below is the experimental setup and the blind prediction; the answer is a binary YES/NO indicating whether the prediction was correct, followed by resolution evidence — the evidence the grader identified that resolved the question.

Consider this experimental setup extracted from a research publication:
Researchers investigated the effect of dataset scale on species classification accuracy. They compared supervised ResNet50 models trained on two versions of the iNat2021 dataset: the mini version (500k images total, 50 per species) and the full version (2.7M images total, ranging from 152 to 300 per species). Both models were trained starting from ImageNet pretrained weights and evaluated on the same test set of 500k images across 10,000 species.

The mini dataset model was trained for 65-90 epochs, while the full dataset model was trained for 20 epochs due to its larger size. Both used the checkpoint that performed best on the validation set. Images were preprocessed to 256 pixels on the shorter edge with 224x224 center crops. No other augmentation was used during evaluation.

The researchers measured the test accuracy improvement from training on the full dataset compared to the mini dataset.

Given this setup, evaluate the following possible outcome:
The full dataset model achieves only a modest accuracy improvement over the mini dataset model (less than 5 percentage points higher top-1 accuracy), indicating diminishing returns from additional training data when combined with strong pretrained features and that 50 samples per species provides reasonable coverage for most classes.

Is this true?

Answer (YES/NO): NO